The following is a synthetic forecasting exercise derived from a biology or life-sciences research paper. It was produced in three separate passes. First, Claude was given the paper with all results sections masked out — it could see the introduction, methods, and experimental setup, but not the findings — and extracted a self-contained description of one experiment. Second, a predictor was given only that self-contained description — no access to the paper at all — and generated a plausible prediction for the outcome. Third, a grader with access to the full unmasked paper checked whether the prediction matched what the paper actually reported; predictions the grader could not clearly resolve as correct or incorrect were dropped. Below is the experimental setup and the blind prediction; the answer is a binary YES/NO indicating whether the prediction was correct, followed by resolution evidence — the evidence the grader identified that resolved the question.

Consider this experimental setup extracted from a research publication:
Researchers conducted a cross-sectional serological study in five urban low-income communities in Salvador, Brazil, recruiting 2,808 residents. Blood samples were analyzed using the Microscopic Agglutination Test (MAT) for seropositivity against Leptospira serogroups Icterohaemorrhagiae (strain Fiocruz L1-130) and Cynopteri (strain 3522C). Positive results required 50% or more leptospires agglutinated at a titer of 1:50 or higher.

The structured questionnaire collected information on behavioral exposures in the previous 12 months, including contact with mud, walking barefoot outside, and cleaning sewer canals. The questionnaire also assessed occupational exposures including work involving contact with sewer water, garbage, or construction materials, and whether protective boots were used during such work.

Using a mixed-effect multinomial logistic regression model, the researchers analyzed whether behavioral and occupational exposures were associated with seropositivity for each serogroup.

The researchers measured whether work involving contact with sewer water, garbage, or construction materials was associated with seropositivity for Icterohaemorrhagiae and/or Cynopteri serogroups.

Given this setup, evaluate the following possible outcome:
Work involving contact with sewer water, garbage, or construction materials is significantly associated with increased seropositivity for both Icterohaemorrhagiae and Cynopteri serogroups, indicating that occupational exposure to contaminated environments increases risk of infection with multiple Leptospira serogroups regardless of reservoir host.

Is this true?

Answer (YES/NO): NO